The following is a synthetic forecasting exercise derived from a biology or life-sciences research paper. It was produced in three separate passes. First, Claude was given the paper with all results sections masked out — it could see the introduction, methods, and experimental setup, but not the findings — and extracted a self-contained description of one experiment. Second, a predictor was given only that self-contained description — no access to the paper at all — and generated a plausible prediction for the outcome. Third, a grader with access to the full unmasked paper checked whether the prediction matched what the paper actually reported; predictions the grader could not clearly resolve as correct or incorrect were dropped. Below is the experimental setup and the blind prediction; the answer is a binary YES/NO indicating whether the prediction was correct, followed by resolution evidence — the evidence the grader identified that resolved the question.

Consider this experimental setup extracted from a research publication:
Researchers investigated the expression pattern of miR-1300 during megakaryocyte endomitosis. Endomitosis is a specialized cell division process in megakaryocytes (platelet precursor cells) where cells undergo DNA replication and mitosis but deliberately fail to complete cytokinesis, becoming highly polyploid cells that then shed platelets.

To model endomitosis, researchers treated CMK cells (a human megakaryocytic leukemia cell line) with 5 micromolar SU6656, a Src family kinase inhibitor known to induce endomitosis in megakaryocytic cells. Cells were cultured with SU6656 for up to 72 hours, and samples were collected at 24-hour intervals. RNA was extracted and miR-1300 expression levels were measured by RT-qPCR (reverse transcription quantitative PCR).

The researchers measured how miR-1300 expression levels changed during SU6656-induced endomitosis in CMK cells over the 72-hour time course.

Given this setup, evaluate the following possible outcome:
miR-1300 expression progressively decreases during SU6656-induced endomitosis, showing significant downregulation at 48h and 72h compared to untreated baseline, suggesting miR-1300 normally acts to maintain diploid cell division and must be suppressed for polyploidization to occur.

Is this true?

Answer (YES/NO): NO